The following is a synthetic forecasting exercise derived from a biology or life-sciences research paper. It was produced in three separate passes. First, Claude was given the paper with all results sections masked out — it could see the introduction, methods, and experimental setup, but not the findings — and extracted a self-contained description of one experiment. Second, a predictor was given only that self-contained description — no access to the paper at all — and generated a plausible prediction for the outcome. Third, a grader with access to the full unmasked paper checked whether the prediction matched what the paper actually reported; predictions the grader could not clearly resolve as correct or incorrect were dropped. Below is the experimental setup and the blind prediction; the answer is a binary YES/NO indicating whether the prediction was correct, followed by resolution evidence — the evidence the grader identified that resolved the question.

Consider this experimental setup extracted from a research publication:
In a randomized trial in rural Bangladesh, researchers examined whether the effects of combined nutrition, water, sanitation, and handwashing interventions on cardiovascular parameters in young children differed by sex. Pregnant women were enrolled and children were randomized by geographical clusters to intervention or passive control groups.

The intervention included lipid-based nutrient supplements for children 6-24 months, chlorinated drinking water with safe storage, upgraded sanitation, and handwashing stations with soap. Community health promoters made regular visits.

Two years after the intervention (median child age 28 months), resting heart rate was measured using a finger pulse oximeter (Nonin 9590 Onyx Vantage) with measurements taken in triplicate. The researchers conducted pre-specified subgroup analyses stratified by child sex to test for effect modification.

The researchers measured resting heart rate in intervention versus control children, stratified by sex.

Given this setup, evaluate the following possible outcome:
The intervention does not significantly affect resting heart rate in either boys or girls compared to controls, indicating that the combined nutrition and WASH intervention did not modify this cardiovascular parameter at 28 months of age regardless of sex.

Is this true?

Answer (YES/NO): NO